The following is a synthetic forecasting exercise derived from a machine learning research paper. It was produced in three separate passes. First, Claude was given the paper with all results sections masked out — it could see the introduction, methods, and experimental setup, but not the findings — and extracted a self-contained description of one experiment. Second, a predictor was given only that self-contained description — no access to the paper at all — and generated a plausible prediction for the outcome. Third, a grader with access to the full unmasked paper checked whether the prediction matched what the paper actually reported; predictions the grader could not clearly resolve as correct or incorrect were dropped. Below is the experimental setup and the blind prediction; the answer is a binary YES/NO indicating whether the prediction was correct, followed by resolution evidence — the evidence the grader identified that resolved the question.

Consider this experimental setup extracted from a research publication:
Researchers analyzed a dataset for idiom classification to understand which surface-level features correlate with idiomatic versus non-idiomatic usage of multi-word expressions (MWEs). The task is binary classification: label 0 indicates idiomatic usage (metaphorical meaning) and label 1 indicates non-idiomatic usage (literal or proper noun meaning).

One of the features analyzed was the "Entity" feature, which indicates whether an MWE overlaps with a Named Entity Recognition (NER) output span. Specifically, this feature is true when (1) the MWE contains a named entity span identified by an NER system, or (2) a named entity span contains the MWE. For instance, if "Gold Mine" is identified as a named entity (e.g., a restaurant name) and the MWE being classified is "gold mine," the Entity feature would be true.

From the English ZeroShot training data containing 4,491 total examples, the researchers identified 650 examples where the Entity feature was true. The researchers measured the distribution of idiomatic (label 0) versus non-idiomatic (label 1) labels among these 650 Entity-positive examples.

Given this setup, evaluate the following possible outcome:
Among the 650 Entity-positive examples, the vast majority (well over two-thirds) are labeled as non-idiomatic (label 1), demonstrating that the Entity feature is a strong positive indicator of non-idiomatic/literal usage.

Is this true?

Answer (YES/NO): YES